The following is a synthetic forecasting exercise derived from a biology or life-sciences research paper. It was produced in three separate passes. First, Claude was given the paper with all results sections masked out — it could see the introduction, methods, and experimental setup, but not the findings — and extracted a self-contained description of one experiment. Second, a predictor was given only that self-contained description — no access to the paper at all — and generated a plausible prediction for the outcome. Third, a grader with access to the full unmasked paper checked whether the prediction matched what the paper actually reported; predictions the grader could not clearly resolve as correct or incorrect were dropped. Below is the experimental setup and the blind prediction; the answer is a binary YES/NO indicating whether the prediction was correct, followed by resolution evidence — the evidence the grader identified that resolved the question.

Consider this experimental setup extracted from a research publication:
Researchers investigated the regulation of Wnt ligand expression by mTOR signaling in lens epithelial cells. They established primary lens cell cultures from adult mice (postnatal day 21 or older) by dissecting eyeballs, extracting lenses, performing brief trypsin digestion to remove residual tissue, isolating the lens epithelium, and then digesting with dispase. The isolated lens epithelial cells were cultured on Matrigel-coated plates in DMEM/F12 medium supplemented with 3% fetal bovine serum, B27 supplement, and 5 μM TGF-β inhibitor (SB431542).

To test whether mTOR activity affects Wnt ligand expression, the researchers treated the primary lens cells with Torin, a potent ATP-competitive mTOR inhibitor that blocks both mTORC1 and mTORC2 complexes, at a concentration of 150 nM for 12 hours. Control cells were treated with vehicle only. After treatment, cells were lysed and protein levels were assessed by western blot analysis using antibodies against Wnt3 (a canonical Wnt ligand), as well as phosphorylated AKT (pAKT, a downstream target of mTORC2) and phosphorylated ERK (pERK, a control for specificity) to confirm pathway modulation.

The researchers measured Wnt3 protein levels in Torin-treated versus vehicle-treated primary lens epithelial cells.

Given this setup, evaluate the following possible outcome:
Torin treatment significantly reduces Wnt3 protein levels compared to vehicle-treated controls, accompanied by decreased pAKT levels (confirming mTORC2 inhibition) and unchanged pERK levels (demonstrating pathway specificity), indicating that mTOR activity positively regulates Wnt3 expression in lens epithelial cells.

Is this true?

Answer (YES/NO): YES